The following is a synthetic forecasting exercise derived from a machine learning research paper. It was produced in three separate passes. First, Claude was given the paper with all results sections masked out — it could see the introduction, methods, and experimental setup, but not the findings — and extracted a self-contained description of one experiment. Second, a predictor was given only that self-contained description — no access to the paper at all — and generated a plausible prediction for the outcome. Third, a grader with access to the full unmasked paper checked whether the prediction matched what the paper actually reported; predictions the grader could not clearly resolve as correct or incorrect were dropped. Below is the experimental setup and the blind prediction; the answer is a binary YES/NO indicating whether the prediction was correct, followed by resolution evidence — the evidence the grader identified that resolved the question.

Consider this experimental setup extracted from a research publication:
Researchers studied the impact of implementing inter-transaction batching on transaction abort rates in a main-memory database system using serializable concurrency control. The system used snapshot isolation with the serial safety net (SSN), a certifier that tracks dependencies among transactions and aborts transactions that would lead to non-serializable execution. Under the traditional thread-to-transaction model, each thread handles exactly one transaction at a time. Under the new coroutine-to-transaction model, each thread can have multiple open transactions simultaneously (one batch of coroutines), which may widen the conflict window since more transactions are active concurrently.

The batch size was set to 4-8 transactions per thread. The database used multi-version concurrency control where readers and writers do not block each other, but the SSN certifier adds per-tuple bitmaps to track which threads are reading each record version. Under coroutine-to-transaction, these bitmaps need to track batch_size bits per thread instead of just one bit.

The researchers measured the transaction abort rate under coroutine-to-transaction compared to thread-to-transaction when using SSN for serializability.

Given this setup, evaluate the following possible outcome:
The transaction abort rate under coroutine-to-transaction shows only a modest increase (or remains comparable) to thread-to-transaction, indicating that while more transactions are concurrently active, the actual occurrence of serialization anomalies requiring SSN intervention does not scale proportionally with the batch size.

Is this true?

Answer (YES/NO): YES